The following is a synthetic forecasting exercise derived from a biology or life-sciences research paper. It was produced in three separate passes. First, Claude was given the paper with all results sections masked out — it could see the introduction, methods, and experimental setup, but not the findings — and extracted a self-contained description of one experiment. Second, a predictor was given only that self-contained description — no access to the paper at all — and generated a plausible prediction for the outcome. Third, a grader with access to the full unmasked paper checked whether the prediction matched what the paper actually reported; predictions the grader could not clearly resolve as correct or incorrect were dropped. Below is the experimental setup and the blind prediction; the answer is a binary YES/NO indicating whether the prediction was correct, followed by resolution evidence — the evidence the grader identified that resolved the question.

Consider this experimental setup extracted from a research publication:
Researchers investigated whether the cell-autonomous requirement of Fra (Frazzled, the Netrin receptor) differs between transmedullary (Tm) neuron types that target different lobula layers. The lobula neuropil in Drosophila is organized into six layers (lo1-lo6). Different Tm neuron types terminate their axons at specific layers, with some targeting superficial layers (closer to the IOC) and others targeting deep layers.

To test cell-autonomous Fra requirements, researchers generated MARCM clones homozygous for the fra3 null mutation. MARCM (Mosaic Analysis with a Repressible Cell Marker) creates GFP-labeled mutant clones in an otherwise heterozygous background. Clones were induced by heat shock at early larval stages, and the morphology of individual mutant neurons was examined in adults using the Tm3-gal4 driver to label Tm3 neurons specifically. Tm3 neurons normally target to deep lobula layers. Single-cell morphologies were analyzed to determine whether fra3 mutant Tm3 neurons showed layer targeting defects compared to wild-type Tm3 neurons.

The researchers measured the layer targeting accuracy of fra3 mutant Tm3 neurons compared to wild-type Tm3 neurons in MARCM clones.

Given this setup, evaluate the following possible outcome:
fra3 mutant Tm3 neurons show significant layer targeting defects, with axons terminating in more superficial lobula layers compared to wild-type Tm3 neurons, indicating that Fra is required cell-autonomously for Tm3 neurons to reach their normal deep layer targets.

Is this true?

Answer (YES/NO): YES